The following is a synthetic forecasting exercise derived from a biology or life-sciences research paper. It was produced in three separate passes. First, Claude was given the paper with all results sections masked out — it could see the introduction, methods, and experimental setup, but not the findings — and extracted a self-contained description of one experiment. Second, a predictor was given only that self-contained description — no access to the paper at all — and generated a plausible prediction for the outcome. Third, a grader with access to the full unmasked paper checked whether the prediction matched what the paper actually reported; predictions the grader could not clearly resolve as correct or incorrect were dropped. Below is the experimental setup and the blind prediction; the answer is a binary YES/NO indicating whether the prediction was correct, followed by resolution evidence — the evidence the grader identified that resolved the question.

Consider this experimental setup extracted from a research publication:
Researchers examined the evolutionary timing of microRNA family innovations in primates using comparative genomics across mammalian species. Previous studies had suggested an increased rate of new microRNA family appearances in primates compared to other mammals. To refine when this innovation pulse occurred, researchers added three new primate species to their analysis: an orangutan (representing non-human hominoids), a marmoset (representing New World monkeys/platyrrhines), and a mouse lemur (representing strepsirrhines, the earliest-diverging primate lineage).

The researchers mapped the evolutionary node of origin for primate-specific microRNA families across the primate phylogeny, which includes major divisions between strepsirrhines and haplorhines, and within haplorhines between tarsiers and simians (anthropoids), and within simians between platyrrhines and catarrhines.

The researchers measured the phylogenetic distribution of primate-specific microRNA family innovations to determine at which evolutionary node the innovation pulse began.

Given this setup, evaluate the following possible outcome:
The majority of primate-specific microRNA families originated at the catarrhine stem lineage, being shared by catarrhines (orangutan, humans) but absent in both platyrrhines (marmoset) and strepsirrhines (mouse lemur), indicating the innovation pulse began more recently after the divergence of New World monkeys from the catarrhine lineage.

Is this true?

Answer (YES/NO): NO